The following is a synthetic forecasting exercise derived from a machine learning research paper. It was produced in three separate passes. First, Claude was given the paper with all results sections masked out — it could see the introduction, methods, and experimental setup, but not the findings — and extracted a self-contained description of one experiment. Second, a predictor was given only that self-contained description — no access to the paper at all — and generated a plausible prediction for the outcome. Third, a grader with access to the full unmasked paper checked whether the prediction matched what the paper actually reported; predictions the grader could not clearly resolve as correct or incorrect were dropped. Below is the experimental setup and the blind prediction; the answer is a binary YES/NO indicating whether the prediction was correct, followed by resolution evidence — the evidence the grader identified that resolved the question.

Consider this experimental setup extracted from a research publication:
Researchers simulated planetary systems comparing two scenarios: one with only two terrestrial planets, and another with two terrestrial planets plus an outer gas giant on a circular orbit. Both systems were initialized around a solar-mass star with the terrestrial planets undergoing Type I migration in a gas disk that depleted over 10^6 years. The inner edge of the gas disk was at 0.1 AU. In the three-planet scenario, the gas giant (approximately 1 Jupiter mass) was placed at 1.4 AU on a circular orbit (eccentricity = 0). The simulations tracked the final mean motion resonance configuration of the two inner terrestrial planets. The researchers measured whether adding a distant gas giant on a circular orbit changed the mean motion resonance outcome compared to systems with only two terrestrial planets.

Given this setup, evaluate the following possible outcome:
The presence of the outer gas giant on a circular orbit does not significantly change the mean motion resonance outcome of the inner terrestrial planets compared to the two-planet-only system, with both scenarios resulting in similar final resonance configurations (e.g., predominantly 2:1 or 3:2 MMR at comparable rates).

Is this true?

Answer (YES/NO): YES